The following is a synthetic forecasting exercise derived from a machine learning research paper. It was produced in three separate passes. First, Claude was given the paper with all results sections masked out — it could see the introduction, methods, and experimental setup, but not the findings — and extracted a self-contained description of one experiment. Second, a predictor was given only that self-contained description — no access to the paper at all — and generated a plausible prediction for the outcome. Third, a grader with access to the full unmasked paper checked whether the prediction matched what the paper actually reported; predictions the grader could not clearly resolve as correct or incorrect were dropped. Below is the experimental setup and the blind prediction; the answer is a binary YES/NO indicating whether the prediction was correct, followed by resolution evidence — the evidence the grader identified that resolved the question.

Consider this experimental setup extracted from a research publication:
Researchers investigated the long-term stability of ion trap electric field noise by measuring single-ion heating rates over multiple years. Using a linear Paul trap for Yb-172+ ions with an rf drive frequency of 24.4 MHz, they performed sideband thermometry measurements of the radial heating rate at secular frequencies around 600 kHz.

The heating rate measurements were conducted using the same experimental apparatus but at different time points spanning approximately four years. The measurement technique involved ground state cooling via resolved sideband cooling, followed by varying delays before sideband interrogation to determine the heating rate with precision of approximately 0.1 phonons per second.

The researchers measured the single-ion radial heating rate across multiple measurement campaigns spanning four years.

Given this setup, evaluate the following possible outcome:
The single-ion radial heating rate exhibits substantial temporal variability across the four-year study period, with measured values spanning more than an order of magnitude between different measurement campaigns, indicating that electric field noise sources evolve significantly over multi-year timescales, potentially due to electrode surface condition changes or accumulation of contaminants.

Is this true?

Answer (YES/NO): NO